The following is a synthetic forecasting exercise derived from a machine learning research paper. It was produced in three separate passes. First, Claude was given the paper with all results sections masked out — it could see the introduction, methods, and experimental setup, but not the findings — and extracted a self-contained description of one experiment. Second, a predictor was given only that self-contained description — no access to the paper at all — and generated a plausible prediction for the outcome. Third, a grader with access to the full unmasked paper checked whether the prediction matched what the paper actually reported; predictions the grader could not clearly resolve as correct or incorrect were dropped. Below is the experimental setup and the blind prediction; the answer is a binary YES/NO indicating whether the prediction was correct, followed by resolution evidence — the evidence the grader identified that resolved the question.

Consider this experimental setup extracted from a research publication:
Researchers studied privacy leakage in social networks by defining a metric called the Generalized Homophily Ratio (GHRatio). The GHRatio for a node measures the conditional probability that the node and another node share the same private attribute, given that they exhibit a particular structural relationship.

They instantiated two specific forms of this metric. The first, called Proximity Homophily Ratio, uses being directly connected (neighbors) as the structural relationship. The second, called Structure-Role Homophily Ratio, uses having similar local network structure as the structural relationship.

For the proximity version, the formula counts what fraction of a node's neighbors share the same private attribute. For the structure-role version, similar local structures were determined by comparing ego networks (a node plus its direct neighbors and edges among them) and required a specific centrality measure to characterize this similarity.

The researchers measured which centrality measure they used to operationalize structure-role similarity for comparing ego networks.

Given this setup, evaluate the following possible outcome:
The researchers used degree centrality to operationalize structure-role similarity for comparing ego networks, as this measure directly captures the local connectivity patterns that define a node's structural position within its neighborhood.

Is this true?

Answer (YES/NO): YES